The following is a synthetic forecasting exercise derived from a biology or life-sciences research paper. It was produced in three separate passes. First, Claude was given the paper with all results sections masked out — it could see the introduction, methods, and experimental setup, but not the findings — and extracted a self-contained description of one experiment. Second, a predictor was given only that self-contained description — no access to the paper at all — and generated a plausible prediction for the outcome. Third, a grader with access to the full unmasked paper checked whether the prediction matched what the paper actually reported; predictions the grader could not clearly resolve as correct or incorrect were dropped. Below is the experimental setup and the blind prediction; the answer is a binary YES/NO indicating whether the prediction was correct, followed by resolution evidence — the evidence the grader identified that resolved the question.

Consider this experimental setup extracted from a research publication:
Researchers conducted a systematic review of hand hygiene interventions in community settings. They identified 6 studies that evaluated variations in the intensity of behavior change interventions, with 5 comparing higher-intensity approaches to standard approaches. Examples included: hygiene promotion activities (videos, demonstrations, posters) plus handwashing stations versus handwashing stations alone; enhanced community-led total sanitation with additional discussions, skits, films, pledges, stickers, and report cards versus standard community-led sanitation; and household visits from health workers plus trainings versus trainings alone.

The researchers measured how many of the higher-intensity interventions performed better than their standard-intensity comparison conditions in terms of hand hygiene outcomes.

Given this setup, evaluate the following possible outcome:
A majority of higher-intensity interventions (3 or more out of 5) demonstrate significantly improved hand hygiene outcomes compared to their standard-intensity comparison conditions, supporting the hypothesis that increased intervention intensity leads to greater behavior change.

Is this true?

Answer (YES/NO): YES